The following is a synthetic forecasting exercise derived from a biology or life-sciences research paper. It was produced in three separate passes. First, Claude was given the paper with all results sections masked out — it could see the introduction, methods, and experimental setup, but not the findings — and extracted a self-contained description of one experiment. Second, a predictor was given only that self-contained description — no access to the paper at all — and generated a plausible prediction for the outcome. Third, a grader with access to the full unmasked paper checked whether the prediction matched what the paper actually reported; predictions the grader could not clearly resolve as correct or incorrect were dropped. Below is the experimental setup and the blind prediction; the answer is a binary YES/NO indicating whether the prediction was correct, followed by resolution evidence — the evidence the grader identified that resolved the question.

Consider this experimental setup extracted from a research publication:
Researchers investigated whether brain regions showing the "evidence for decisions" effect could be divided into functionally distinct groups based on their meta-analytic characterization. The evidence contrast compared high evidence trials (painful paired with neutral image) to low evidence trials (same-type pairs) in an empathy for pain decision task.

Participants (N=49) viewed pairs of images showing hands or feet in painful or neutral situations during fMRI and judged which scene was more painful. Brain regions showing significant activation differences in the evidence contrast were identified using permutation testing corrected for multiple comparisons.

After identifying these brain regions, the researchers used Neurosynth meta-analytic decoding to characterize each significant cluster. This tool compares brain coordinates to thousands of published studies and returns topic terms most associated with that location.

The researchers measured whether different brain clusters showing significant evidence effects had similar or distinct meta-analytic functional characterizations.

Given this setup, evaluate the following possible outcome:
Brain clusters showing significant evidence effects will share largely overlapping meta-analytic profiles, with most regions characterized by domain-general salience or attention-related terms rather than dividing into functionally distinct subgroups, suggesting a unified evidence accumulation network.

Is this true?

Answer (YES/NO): NO